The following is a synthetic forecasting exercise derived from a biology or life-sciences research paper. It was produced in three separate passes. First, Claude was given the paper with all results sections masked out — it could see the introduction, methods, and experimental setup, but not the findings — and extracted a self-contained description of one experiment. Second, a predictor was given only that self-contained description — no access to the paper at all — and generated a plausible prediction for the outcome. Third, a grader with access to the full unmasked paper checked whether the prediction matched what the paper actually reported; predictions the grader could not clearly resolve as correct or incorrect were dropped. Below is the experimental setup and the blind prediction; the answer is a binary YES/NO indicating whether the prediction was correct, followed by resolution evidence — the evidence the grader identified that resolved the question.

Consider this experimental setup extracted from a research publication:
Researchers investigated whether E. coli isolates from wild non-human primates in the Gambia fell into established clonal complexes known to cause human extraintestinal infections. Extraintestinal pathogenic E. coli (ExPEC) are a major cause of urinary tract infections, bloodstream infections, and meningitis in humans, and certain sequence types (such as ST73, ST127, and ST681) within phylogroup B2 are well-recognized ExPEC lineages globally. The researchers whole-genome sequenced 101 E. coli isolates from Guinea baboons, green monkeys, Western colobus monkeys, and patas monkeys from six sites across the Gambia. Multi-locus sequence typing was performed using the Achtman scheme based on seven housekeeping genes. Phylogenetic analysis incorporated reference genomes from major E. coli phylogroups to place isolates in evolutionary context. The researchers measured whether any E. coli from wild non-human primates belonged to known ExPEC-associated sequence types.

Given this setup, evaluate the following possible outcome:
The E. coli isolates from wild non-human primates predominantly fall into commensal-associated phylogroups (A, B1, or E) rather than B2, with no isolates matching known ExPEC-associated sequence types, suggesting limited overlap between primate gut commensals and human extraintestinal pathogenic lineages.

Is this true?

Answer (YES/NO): NO